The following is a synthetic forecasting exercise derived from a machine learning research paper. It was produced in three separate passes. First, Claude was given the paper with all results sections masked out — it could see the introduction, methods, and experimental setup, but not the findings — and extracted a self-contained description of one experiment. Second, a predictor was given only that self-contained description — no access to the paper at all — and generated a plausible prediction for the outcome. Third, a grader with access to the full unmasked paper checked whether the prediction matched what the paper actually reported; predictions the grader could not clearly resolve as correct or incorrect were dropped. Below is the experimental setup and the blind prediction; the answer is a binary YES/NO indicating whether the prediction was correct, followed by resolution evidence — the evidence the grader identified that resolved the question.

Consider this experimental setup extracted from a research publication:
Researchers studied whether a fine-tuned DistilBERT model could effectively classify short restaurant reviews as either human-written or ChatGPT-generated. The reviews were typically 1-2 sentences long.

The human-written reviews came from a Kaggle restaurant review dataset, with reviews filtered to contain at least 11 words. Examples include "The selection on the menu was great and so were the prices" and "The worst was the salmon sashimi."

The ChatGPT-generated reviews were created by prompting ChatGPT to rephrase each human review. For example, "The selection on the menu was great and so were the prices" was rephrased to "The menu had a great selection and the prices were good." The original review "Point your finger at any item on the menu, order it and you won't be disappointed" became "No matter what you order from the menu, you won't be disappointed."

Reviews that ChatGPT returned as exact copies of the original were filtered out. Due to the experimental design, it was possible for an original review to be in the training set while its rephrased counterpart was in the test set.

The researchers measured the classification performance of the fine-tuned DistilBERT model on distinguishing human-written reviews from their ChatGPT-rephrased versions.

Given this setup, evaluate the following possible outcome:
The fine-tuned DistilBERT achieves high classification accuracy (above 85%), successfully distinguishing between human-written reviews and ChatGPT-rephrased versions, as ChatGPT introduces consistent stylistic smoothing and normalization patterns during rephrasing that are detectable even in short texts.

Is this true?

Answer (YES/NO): NO